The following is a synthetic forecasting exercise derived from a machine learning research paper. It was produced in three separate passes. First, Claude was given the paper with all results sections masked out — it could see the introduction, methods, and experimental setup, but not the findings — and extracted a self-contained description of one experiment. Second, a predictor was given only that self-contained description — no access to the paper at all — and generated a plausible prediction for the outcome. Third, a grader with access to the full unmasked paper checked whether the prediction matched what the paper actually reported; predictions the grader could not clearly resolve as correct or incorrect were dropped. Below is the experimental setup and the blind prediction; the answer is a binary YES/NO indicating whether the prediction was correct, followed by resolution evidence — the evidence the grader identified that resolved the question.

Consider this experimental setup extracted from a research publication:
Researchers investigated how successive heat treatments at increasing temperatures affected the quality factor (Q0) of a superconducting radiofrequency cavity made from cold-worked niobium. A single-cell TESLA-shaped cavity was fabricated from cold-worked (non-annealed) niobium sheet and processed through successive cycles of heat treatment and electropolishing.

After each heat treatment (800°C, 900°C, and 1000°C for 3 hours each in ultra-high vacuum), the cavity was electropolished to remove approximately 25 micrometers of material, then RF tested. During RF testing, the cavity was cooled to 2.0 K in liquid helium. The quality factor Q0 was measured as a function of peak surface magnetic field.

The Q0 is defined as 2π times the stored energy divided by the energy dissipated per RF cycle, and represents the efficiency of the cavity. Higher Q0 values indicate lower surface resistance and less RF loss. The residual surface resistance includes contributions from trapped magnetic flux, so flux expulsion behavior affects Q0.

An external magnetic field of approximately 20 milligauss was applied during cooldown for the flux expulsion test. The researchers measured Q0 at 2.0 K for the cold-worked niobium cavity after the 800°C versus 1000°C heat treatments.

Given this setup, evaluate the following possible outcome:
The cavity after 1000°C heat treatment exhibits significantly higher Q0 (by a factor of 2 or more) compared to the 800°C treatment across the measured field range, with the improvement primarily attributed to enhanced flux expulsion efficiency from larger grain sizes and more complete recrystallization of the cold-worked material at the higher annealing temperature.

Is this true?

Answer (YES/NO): NO